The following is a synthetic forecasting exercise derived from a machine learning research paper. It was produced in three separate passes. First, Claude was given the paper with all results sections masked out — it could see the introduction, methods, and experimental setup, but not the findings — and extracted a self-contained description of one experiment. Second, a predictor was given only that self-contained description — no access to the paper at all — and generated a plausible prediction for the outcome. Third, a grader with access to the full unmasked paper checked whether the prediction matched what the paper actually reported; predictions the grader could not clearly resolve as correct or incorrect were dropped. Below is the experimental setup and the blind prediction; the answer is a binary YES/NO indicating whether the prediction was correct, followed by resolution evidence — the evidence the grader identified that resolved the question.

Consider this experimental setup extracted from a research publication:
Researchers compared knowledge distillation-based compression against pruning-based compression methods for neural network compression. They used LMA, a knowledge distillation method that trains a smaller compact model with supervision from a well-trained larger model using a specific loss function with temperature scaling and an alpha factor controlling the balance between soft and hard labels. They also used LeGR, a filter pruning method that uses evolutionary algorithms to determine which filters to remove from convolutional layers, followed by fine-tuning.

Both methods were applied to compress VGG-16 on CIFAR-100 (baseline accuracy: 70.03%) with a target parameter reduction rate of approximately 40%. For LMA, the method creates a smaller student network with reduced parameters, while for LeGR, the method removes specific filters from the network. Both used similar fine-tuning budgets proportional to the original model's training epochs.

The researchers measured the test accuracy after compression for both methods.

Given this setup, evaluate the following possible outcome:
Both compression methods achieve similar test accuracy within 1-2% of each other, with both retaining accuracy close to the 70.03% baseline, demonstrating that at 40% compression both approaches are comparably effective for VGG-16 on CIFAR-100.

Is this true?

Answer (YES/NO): NO